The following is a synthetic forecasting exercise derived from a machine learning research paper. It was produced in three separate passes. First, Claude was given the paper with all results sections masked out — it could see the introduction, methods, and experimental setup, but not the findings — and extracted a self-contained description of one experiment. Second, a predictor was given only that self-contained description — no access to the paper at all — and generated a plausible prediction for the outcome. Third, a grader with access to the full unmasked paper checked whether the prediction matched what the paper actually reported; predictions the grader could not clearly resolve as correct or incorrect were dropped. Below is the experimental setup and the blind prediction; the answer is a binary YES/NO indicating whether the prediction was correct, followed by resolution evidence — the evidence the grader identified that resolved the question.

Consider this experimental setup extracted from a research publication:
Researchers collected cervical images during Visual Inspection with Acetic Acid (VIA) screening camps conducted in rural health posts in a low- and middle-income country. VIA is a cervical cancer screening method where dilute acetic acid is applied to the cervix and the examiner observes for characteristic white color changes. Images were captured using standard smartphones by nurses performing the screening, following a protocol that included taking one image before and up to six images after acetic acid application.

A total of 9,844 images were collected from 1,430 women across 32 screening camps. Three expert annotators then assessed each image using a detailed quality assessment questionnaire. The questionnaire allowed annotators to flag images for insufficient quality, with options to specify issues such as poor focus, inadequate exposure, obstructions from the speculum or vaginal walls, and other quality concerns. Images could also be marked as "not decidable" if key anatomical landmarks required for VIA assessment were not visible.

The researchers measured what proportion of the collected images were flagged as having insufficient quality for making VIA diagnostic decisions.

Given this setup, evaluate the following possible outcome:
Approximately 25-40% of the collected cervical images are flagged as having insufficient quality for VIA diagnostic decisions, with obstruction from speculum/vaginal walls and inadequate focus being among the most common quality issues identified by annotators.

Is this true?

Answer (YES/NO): NO